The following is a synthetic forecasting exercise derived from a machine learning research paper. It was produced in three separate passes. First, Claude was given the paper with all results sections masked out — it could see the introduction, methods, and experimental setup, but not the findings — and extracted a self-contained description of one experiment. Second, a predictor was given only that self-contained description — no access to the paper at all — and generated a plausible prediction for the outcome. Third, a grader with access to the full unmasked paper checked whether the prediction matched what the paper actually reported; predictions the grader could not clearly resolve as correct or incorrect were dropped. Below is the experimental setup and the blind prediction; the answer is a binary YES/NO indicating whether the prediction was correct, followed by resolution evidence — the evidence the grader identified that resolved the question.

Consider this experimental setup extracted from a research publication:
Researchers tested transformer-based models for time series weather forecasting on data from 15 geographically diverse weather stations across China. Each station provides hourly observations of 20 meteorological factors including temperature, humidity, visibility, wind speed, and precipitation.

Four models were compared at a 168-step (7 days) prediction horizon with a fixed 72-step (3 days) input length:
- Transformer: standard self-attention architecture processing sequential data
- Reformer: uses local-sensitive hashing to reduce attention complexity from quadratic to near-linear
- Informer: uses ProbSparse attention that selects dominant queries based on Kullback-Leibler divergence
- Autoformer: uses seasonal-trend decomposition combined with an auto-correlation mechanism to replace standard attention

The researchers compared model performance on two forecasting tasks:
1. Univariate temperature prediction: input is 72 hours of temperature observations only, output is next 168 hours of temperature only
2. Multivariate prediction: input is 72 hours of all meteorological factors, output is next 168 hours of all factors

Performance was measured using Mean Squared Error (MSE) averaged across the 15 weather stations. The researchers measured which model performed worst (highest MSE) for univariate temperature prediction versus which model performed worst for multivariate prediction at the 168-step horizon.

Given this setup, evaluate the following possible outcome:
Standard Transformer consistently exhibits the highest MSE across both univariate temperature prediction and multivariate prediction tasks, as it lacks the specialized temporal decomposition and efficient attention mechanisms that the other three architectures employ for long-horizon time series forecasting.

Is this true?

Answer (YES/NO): NO